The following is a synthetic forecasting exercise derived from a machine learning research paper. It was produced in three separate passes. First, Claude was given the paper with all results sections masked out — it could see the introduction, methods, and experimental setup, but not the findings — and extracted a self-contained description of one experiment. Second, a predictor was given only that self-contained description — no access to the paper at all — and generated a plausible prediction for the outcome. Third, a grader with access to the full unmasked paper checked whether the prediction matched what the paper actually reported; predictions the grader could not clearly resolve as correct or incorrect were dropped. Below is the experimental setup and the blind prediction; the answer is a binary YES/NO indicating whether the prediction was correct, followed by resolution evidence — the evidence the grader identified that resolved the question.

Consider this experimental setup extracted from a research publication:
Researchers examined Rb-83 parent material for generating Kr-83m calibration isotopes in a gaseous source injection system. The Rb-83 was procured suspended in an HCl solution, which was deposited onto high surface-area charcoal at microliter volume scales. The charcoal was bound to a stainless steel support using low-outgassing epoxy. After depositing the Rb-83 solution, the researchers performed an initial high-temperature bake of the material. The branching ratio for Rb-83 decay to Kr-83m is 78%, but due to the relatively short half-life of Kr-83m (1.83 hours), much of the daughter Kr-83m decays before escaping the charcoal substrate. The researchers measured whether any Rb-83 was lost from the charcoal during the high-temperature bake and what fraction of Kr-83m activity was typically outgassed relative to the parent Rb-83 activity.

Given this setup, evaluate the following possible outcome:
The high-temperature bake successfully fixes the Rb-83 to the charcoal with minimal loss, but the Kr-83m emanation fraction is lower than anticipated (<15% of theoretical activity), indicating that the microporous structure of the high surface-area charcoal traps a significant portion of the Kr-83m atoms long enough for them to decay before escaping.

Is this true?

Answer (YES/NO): YES